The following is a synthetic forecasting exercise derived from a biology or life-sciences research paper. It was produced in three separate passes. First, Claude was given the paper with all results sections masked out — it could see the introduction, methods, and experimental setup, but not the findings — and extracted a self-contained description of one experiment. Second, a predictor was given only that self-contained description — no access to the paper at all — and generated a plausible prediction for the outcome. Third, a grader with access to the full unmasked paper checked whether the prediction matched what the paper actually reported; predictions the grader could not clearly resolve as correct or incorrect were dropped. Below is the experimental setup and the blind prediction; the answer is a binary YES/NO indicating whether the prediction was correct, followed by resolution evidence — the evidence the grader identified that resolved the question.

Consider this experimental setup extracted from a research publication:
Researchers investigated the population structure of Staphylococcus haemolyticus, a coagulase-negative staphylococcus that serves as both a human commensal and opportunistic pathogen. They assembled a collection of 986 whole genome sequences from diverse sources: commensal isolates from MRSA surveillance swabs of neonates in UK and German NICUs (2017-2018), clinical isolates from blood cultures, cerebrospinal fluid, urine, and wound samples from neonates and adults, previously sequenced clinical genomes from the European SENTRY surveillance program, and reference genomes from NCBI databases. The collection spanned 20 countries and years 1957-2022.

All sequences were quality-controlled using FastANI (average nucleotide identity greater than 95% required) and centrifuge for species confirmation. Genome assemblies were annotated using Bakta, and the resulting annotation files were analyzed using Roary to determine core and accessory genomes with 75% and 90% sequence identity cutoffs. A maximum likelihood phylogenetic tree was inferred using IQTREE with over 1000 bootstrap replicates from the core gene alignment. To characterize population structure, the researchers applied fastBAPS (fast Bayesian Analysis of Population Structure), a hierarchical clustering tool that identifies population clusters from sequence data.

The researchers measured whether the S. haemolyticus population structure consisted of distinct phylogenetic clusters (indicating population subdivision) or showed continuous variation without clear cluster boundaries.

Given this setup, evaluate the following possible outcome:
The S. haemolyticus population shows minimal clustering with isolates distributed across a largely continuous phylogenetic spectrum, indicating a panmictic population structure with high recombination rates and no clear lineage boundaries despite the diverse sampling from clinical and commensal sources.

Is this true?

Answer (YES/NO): NO